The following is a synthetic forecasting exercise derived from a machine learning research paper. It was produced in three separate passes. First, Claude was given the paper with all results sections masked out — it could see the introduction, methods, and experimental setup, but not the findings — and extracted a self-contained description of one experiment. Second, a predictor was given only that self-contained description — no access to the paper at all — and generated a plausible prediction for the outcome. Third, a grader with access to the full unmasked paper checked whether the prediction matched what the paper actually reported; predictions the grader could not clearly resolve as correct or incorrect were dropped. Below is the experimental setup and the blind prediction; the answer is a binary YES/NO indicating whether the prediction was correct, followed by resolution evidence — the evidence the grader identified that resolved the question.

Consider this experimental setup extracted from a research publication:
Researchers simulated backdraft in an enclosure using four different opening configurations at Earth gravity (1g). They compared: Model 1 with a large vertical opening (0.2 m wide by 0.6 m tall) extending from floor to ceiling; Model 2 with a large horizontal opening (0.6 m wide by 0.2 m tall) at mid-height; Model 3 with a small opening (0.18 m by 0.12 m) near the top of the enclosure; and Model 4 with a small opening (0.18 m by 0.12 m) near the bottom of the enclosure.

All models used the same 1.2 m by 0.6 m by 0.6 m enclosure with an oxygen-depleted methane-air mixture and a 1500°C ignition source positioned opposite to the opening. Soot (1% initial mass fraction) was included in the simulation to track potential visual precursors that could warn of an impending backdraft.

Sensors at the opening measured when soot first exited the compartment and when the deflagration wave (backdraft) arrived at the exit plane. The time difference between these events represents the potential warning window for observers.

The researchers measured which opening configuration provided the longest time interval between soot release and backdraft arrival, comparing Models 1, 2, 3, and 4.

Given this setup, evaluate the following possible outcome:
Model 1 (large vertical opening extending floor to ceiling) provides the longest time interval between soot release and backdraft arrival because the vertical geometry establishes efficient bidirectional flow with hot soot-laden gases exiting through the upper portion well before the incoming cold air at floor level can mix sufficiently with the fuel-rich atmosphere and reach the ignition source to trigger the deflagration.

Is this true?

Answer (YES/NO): NO